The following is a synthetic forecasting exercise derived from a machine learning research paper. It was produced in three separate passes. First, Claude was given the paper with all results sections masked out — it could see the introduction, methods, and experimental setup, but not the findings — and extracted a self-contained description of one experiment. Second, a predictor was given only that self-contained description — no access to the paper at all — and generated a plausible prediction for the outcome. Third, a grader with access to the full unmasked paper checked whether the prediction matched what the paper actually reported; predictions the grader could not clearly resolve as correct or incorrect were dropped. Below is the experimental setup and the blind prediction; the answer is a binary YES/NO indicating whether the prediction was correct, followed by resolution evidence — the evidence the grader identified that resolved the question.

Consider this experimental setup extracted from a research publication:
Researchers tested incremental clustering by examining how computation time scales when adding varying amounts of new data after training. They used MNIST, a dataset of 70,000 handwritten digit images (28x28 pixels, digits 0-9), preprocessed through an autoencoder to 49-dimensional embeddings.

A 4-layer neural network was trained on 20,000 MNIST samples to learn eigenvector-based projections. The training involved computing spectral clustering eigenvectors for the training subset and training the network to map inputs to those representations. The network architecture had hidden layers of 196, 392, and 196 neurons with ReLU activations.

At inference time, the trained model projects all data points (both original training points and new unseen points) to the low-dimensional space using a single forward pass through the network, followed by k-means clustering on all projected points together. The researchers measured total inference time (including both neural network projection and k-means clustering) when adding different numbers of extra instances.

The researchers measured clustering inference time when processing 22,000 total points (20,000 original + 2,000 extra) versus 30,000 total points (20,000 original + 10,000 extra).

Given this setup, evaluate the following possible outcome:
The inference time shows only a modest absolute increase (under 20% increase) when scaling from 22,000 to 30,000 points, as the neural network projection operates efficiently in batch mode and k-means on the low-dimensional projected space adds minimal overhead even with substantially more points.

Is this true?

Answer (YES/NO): YES